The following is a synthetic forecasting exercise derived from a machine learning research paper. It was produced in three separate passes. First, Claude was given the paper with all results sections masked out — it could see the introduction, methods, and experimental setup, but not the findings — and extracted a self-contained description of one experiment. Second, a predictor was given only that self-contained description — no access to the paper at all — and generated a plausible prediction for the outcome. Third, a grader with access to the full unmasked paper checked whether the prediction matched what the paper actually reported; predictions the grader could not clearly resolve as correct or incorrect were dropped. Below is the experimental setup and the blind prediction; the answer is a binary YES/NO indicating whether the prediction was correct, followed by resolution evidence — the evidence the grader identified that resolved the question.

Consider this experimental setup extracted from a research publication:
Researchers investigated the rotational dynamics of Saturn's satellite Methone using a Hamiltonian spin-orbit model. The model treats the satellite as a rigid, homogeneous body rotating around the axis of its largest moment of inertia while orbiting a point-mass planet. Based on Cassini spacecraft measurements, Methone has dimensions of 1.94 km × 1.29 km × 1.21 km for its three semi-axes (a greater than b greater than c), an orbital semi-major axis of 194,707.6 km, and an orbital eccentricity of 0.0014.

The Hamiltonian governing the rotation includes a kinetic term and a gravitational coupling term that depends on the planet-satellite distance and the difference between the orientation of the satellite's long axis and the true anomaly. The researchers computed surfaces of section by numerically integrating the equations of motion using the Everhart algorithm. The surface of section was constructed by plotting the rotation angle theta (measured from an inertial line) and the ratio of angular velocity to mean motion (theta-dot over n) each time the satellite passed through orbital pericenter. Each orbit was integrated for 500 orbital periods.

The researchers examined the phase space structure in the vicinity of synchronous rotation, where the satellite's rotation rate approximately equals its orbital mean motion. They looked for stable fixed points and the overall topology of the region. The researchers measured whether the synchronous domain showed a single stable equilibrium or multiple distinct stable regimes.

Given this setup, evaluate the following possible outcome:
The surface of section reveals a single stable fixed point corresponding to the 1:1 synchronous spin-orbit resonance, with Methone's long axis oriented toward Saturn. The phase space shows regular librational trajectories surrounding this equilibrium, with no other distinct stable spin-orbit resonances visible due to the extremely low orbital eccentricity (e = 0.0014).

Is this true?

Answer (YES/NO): NO